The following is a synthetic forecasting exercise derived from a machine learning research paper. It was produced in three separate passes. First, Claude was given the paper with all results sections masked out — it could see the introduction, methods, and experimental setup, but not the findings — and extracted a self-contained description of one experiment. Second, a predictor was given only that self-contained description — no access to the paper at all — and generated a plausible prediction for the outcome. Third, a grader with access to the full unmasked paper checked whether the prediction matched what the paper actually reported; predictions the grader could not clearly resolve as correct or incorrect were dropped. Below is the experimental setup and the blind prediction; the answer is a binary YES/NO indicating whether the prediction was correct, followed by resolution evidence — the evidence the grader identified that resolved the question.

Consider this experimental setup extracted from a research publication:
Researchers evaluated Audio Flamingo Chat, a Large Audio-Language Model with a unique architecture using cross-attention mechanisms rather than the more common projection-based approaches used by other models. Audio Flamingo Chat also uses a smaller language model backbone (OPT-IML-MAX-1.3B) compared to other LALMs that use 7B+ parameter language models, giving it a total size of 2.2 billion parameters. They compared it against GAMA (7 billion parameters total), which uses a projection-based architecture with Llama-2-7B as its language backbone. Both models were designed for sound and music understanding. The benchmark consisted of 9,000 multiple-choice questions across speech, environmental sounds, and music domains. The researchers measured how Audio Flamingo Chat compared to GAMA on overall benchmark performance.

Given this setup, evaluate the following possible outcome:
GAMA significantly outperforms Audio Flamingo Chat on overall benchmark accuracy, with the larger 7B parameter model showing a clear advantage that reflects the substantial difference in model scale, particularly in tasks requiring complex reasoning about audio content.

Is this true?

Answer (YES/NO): YES